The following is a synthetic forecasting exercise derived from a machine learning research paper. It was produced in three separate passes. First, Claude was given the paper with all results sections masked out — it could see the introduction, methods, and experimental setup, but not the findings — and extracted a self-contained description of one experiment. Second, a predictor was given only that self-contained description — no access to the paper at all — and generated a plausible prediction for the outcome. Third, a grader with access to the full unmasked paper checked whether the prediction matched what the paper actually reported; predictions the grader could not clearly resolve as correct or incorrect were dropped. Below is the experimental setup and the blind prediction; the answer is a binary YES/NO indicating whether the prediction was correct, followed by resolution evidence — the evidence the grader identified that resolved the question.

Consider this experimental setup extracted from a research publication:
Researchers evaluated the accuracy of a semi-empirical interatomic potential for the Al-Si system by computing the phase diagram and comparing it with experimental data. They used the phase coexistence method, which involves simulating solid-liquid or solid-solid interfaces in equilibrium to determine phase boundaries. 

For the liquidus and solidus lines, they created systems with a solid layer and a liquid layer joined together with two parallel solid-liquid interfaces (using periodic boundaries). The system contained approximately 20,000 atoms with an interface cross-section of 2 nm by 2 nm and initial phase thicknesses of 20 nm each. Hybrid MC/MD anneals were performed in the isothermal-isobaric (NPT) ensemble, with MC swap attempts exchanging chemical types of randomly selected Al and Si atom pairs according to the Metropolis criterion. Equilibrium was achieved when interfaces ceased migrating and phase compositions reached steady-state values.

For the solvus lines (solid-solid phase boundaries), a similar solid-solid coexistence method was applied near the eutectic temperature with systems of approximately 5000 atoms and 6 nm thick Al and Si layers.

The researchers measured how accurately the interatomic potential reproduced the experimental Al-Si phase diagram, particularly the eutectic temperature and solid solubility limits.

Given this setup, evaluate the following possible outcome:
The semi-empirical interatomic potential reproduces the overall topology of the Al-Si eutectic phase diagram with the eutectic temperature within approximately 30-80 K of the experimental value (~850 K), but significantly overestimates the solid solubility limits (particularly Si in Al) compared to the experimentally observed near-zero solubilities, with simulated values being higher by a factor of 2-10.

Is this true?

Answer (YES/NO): NO